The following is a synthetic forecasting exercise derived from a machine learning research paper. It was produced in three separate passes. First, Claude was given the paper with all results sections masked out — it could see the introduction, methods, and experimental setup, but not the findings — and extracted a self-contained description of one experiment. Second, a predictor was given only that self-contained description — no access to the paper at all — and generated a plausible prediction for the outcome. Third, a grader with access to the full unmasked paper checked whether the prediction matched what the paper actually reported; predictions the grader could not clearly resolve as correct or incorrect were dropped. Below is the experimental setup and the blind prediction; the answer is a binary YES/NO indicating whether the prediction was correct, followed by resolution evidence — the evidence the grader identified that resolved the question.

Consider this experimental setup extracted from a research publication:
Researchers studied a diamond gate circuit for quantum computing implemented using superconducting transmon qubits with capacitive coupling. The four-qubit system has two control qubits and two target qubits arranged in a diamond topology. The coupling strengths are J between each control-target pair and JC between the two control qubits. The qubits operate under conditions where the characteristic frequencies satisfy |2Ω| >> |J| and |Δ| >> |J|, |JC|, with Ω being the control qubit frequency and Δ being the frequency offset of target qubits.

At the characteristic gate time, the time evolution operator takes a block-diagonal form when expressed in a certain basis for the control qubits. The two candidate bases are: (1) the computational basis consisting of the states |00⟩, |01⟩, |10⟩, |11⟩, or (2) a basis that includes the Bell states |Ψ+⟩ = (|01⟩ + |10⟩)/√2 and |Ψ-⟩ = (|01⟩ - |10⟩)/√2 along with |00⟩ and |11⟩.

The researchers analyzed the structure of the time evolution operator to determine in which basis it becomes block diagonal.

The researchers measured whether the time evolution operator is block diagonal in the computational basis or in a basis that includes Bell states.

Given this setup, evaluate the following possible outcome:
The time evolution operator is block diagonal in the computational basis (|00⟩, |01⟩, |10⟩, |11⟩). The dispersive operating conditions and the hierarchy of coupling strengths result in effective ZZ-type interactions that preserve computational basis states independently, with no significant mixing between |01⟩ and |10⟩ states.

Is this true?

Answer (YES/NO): NO